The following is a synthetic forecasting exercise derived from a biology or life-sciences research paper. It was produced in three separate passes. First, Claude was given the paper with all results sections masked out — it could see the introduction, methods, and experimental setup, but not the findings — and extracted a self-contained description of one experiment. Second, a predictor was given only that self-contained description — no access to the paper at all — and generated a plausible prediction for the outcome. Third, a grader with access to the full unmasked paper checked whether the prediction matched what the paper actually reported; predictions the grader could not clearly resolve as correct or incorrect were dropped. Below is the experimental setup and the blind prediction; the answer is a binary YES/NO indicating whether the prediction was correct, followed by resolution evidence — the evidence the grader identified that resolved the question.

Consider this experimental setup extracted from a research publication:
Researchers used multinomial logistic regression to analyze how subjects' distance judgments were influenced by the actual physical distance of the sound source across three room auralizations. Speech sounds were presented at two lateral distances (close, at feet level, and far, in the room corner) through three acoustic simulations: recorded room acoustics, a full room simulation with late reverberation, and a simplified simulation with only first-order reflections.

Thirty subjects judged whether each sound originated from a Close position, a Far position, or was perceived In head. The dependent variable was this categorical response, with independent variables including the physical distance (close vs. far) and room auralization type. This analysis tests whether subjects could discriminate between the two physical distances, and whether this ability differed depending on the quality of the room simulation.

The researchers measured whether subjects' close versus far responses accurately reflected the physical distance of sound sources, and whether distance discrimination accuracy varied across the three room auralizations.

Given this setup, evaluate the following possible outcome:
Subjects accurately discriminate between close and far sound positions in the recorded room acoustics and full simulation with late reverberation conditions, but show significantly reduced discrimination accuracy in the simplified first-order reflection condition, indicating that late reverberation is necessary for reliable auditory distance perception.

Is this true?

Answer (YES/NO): NO